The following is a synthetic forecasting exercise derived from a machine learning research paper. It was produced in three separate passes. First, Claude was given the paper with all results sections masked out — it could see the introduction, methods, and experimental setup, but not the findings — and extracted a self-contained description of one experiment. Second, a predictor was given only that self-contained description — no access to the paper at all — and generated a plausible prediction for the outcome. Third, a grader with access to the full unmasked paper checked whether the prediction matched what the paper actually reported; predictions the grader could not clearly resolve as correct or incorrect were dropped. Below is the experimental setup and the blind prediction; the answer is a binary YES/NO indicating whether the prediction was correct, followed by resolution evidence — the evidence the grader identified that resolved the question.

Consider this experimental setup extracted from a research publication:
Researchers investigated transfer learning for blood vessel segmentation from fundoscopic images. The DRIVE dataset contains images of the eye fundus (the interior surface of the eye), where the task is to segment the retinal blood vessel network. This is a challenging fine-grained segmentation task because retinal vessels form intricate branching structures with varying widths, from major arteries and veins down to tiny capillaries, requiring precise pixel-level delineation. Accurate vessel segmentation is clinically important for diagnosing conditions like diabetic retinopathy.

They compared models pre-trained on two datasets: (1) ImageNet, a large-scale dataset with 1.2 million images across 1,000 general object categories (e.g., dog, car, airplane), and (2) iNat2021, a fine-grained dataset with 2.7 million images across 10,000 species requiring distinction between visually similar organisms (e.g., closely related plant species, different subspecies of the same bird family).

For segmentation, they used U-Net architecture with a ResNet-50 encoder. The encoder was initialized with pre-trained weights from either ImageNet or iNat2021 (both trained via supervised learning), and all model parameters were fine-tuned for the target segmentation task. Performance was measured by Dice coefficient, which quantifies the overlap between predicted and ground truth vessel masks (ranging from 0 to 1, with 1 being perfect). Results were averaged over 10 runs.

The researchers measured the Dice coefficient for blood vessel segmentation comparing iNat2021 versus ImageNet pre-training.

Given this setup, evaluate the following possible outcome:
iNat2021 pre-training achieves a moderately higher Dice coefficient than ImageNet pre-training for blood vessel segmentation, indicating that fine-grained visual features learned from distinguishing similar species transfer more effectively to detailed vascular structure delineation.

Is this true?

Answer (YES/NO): YES